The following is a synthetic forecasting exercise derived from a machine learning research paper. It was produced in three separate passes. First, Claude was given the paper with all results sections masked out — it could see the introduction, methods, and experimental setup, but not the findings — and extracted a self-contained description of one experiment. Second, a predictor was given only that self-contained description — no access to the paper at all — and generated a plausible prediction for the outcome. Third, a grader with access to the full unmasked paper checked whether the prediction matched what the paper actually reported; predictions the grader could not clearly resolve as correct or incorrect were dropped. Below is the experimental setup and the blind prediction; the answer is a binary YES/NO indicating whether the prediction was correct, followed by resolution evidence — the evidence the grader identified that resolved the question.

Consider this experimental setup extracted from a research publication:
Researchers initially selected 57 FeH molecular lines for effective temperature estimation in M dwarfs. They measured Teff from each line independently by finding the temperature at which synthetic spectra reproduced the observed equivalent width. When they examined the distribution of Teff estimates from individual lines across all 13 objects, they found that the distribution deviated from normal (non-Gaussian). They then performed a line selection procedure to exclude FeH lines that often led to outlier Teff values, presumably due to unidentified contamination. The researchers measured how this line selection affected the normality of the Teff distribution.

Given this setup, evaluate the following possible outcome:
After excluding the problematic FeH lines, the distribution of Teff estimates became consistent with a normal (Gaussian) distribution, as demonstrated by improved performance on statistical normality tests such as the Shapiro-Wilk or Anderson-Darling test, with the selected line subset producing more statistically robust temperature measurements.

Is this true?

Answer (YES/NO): YES